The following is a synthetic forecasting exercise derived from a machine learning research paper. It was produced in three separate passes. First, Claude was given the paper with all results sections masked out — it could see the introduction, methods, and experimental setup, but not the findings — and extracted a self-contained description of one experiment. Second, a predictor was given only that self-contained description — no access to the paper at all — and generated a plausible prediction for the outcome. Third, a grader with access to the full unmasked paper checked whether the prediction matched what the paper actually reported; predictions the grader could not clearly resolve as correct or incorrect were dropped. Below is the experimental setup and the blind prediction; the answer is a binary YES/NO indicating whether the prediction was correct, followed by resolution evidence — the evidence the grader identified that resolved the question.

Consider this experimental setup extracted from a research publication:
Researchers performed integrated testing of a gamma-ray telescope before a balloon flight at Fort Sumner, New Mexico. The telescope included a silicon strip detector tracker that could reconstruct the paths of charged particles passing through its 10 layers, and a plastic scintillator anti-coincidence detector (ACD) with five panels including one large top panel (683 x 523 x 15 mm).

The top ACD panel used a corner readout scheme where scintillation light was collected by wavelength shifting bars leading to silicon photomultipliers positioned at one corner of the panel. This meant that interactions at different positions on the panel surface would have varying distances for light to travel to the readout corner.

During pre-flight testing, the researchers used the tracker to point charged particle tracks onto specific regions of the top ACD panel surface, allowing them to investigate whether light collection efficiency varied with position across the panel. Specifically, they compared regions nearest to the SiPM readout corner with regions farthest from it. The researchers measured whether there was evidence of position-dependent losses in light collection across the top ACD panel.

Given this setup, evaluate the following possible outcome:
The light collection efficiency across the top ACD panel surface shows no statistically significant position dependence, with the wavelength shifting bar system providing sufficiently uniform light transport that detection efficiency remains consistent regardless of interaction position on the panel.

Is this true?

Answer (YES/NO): NO